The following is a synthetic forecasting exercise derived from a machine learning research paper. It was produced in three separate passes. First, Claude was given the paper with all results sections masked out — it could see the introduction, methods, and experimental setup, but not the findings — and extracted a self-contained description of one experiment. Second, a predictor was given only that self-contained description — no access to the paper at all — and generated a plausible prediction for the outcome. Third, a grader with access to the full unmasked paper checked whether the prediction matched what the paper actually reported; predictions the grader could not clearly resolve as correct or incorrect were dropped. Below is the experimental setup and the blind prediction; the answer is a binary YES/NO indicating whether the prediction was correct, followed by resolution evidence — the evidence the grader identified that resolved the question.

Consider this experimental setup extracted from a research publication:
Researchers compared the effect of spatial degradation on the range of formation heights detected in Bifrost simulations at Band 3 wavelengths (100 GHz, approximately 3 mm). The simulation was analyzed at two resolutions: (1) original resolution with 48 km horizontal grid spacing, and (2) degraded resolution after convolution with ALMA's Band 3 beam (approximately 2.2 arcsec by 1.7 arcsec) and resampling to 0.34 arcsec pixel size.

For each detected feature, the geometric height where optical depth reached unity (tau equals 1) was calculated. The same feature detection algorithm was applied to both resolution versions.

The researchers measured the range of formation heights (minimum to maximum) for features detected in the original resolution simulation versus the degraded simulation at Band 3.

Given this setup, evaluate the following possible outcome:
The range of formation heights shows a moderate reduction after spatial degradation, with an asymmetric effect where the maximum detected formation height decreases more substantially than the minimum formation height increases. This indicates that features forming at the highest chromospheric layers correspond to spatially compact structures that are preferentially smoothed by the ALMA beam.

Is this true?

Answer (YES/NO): NO